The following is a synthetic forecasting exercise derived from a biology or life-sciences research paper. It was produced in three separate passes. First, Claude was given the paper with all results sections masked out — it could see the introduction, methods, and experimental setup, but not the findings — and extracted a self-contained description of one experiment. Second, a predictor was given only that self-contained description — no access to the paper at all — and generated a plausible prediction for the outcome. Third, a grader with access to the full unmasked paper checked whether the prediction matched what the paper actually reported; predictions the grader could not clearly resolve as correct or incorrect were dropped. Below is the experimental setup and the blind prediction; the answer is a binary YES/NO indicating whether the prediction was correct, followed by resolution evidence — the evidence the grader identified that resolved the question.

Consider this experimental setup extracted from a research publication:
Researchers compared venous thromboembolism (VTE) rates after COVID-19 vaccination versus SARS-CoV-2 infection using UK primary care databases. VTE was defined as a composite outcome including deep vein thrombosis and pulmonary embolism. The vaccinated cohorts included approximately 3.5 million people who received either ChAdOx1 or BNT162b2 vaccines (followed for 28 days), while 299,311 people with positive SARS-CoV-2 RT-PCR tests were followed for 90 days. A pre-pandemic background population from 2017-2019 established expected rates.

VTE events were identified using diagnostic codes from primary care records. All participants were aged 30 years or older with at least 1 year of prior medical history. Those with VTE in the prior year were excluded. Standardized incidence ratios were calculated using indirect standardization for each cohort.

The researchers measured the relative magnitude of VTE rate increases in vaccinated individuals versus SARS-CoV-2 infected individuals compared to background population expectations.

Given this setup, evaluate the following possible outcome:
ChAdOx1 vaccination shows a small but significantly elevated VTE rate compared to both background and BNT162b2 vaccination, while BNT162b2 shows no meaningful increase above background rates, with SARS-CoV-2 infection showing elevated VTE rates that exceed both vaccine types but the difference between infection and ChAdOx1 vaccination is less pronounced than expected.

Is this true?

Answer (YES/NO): NO